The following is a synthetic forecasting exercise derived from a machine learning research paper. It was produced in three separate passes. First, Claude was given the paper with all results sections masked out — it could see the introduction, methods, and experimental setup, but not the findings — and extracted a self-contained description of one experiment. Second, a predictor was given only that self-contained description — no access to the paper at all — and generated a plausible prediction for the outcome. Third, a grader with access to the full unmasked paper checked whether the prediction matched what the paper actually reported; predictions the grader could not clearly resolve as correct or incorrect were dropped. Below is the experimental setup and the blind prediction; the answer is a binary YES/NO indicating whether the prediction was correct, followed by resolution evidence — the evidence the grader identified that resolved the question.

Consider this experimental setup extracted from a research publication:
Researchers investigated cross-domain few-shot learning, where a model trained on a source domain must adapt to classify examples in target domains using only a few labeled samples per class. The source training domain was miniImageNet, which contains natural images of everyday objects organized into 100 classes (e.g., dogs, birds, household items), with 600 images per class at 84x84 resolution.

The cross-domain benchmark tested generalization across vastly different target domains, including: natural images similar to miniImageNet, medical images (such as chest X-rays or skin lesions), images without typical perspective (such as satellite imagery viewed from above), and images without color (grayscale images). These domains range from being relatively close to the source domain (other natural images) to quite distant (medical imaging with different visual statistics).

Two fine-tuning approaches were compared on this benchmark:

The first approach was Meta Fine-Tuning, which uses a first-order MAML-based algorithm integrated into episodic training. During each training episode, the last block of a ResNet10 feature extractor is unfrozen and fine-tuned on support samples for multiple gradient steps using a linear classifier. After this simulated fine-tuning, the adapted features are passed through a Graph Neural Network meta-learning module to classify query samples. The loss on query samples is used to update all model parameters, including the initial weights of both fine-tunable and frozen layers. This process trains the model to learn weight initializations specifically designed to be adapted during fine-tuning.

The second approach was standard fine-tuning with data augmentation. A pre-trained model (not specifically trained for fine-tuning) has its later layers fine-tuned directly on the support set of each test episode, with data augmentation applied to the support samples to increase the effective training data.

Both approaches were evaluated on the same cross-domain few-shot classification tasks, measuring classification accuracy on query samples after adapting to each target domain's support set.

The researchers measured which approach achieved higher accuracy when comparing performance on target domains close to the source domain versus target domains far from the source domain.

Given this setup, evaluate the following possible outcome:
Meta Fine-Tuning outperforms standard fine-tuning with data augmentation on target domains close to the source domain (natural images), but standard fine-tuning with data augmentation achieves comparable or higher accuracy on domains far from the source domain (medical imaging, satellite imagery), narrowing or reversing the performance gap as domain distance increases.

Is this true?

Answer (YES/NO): YES